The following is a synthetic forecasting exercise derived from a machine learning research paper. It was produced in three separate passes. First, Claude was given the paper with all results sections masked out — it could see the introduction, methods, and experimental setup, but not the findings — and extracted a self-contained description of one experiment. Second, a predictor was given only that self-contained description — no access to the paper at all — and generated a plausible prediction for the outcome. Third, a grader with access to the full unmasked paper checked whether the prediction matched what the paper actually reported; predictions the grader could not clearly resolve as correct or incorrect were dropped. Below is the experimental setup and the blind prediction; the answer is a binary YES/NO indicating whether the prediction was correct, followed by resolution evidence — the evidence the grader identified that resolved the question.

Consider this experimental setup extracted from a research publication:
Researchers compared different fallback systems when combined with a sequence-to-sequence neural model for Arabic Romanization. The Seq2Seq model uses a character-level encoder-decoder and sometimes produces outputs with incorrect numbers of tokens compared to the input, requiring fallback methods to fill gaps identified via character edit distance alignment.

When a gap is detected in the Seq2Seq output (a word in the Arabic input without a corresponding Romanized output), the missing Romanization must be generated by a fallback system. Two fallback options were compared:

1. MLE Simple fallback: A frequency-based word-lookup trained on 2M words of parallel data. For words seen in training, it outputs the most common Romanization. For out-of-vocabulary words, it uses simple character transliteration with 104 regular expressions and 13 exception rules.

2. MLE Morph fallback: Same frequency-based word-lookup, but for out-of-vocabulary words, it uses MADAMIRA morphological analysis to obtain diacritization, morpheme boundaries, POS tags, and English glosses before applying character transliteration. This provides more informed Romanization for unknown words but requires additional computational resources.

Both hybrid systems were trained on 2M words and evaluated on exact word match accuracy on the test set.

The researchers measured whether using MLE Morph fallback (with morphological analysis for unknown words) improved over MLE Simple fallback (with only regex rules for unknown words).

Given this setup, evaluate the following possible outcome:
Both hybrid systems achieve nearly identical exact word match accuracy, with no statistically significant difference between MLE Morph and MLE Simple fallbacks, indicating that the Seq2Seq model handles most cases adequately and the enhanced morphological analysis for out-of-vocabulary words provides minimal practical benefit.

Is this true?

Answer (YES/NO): YES